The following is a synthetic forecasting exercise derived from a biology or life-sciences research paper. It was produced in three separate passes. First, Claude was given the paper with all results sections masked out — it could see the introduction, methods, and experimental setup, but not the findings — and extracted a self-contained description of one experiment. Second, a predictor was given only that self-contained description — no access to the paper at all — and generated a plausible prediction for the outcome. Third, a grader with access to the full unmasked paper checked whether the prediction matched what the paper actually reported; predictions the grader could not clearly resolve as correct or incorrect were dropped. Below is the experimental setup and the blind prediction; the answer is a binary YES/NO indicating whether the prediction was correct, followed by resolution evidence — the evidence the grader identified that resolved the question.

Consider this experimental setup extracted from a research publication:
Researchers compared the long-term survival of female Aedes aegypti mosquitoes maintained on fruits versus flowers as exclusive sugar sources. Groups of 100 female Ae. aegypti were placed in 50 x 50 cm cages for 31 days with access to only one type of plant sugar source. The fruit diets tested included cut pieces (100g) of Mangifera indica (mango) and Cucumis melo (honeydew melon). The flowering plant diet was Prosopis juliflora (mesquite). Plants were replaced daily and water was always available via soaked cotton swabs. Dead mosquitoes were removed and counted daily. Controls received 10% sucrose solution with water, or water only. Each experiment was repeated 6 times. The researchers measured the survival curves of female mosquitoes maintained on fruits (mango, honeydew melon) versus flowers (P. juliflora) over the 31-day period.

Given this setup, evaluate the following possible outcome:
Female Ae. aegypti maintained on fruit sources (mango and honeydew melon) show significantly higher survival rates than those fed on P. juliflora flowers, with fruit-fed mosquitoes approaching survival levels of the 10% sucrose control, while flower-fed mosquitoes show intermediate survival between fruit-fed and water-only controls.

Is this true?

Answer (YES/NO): NO